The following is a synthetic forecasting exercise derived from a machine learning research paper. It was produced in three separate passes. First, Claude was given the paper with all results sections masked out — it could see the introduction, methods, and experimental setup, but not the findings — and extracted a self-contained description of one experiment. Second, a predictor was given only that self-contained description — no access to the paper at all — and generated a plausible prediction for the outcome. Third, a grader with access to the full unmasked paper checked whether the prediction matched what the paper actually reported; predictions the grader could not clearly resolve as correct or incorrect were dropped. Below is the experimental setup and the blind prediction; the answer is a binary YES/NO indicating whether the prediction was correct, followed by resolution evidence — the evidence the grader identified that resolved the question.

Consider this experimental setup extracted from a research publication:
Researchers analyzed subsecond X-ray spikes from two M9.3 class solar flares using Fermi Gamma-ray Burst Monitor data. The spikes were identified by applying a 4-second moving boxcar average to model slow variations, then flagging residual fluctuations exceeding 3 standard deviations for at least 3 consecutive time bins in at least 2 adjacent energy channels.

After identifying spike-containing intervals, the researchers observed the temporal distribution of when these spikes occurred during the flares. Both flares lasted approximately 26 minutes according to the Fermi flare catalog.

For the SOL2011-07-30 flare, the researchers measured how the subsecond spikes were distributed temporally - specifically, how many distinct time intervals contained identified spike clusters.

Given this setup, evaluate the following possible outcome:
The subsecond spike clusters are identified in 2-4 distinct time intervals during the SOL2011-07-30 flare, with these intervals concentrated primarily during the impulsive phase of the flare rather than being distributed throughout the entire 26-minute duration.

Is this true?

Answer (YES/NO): NO